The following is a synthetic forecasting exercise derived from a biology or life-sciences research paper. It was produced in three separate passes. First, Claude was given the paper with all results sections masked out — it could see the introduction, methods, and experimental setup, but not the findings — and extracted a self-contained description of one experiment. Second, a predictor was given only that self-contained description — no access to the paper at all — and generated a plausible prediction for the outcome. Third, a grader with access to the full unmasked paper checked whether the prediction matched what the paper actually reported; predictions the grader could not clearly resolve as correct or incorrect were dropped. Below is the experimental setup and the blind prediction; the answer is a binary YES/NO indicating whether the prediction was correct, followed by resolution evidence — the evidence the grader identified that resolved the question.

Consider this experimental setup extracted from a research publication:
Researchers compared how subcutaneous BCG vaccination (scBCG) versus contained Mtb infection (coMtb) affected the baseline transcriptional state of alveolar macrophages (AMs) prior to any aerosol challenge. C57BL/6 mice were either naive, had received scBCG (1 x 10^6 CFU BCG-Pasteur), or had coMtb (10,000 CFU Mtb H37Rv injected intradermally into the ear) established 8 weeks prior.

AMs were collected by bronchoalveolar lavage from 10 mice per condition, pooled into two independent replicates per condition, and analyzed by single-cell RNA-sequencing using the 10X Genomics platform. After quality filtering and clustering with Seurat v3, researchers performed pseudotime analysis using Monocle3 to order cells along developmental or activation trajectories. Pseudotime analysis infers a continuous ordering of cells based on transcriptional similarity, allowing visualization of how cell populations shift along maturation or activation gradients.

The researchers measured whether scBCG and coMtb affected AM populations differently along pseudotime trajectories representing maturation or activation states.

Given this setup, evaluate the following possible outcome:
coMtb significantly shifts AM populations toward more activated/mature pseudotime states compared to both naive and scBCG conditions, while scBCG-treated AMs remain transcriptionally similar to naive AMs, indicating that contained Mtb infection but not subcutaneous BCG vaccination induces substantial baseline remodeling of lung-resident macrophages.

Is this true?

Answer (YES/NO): NO